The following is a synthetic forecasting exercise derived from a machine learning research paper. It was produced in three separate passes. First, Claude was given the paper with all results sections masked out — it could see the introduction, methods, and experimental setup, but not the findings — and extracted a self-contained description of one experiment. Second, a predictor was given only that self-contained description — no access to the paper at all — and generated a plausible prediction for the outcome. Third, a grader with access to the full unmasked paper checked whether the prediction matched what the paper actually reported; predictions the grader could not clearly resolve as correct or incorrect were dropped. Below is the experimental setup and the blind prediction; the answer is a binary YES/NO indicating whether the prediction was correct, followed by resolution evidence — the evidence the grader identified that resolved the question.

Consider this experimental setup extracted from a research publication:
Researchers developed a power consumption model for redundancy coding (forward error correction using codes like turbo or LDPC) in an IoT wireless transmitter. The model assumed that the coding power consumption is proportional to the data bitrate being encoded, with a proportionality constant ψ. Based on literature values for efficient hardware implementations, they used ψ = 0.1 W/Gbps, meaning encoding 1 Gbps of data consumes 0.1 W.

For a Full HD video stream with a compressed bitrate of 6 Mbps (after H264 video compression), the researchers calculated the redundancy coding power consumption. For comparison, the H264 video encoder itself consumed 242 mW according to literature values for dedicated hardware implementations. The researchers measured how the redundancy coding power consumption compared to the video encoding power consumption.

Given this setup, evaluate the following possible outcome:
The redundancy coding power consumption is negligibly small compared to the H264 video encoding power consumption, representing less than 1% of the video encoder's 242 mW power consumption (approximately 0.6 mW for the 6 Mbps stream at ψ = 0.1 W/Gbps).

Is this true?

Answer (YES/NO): YES